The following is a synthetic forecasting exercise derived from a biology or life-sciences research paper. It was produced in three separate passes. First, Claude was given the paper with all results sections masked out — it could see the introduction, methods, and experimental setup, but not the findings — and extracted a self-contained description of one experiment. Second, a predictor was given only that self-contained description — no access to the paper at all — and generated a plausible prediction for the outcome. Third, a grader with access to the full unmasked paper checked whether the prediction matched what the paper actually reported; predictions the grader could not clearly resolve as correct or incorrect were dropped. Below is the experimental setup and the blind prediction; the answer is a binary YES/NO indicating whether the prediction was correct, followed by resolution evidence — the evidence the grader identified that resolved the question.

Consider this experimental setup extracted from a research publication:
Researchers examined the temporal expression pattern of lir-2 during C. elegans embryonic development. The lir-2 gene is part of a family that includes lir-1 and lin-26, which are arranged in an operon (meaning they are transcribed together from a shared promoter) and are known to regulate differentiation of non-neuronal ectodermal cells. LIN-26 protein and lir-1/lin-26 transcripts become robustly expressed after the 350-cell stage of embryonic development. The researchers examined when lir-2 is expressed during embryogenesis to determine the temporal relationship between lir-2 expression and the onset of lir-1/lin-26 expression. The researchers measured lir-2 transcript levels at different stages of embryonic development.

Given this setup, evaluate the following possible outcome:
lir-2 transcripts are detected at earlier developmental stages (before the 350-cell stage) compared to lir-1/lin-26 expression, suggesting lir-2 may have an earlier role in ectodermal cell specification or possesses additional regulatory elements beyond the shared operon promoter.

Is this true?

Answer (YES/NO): YES